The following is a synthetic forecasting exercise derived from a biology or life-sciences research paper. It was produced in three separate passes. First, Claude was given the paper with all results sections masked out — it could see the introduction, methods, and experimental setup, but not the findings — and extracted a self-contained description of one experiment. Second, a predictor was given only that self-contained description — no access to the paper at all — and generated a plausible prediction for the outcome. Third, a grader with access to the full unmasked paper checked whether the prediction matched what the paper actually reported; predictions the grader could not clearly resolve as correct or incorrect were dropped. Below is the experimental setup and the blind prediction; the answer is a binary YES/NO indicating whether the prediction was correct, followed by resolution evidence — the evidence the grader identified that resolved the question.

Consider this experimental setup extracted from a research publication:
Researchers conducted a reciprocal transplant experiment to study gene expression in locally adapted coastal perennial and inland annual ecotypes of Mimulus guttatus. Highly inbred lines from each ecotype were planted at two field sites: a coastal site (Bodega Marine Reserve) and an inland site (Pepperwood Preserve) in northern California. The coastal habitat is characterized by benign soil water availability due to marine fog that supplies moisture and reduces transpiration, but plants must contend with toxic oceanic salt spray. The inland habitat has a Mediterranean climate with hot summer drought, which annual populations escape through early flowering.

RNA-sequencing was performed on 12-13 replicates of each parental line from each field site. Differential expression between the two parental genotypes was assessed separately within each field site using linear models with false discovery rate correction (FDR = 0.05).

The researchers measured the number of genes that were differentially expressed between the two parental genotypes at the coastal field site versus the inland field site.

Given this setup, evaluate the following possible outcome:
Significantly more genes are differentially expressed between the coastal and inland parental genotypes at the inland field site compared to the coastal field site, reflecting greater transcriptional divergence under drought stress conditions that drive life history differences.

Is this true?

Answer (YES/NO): YES